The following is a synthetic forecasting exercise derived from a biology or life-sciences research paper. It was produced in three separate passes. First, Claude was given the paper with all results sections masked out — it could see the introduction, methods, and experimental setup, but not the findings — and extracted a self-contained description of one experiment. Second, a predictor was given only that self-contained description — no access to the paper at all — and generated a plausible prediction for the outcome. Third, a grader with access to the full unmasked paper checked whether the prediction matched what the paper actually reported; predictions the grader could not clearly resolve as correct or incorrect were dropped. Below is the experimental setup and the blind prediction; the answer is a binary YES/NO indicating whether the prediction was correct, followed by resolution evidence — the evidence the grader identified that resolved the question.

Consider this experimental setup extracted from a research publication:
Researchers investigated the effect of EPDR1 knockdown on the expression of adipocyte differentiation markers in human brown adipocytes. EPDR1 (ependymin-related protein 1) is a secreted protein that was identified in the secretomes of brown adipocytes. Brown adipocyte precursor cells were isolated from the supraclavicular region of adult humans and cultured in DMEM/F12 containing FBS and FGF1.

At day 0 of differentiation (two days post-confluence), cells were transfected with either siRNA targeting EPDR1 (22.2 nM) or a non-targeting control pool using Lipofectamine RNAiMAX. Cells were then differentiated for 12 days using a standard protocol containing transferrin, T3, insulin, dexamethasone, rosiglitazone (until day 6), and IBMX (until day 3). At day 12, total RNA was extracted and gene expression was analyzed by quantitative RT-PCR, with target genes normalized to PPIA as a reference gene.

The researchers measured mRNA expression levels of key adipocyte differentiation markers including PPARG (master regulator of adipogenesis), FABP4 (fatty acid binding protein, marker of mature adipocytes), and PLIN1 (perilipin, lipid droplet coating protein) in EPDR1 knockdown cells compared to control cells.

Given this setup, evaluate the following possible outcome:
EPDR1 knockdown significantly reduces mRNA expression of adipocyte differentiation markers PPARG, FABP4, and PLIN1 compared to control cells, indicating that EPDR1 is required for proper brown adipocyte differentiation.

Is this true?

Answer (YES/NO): NO